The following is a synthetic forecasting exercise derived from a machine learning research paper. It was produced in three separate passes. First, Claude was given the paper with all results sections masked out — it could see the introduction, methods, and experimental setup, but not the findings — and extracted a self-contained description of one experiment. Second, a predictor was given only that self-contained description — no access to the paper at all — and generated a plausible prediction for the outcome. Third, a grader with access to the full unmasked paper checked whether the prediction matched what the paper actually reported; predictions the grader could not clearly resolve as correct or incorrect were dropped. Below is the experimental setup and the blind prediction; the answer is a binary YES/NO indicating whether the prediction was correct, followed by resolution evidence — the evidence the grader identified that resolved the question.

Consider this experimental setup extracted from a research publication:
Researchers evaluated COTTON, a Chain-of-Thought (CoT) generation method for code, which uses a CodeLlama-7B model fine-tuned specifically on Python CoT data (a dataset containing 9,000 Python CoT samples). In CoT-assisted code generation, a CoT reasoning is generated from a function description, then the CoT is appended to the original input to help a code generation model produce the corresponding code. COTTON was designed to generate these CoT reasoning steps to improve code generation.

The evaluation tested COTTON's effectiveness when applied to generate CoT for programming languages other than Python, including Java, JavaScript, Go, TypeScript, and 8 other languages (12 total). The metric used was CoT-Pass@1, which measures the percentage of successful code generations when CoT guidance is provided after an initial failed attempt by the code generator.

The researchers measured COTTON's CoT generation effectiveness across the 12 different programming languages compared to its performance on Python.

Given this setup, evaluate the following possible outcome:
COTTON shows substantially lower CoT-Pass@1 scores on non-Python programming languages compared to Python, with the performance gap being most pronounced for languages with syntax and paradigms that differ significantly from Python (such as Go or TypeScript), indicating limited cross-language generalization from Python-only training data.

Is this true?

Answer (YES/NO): NO